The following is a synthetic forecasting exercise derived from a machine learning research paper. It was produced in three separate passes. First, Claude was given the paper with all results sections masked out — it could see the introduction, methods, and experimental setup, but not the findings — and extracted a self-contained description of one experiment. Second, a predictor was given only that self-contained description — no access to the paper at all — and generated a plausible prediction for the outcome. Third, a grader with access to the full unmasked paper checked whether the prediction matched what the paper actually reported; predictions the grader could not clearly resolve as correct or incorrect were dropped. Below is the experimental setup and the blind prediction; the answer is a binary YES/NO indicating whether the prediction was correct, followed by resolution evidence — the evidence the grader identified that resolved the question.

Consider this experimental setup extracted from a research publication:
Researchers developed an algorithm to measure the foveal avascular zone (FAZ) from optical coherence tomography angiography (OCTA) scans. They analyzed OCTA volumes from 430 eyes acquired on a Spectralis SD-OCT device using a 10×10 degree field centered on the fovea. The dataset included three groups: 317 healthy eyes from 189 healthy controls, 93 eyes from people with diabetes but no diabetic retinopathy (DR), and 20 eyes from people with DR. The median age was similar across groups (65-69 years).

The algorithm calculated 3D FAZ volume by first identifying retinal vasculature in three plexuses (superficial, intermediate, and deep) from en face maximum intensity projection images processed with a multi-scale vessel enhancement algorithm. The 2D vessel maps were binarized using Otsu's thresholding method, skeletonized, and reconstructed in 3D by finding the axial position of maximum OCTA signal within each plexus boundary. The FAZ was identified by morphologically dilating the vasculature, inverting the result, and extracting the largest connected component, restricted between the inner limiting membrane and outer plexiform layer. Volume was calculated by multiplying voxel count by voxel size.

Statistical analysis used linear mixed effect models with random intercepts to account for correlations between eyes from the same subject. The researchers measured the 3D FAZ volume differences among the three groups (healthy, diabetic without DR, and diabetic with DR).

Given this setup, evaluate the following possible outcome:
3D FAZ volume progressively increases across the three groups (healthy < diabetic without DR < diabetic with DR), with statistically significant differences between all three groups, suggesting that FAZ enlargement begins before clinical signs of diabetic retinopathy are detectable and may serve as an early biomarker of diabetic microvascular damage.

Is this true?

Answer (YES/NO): NO